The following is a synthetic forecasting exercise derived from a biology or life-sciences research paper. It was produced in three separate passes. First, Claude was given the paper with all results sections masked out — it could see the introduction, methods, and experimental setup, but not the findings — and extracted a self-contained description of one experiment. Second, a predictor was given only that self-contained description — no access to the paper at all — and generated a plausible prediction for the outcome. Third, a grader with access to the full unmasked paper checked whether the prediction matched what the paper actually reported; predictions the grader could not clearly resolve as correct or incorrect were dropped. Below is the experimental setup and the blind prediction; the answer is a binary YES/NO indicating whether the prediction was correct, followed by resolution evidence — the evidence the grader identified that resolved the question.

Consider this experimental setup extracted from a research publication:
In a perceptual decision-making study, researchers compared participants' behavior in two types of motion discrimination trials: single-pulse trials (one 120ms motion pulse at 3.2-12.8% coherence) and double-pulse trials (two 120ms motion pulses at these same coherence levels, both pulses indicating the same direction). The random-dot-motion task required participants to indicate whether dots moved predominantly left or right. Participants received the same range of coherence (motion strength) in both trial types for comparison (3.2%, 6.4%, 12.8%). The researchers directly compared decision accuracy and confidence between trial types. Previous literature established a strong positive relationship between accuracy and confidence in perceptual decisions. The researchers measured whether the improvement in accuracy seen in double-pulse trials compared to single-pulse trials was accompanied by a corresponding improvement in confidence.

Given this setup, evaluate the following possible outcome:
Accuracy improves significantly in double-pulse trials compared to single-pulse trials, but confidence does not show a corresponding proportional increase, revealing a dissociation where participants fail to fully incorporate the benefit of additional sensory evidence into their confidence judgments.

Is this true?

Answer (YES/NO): YES